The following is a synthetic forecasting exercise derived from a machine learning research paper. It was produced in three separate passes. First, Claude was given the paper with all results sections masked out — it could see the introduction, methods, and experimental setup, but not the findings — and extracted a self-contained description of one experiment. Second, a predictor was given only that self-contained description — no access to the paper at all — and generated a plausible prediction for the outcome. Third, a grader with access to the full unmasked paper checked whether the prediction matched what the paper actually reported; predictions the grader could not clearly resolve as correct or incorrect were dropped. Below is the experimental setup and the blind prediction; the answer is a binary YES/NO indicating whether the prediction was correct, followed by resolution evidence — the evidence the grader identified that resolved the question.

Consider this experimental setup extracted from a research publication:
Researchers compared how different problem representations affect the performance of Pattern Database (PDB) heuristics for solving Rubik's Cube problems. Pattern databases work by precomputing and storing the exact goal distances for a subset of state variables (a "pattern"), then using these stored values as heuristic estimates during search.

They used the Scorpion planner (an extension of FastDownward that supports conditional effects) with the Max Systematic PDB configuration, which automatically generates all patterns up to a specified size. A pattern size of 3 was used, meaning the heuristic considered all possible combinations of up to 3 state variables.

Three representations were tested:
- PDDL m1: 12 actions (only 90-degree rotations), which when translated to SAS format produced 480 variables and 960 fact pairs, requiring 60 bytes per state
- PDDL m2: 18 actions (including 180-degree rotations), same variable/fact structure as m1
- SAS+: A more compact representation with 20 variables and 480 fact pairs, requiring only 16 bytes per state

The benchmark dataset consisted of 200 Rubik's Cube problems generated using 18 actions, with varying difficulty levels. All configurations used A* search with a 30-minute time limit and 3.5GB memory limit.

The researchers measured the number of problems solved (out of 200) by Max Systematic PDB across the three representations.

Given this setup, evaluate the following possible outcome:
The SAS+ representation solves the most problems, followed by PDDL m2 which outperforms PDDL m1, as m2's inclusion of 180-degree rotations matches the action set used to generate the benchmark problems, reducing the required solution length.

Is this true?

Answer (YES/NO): YES